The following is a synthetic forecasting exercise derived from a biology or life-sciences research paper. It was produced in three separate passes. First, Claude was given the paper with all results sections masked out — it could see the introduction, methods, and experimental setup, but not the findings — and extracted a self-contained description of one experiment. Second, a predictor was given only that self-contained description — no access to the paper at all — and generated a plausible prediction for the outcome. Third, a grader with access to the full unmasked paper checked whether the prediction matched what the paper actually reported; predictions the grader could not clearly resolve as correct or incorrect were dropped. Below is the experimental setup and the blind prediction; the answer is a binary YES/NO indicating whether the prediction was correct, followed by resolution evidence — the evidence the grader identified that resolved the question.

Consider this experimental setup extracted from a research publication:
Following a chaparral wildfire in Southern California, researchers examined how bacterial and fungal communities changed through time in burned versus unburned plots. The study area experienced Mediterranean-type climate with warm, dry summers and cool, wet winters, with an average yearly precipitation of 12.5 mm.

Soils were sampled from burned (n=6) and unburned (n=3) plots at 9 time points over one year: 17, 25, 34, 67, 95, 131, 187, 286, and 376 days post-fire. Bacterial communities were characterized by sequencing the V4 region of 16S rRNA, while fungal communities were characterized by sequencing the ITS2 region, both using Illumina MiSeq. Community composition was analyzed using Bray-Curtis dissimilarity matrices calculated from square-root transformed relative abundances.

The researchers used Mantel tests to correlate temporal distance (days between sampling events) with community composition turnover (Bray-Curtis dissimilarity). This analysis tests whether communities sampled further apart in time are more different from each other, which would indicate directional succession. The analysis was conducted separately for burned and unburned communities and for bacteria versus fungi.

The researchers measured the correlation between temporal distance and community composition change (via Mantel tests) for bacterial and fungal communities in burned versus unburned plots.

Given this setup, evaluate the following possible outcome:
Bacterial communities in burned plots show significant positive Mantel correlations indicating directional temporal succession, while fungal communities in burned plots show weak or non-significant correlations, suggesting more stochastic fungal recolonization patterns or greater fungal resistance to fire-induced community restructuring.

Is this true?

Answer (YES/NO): NO